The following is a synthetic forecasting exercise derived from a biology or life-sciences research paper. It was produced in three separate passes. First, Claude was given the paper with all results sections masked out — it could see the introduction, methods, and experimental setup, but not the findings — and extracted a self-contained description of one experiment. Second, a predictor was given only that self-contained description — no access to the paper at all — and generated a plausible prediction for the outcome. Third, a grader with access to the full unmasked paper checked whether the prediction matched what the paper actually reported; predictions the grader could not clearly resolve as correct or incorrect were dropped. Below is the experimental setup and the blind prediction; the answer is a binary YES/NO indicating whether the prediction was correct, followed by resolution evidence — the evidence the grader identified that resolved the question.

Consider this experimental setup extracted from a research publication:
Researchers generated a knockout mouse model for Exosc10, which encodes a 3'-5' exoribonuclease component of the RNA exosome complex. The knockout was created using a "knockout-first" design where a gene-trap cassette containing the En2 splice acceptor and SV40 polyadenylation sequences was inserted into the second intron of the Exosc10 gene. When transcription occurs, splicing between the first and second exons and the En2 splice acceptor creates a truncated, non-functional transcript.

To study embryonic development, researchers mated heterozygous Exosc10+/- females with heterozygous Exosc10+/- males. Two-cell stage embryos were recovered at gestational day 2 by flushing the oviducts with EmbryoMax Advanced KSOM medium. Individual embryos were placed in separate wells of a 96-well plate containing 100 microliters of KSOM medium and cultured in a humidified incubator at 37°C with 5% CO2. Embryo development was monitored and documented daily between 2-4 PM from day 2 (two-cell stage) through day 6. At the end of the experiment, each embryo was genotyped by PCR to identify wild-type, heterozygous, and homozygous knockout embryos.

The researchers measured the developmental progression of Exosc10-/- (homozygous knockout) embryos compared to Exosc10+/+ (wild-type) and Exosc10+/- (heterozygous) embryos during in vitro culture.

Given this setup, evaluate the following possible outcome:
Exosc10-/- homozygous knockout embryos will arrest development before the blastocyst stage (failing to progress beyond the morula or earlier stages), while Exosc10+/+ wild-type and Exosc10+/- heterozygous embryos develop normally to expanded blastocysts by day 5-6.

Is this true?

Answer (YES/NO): YES